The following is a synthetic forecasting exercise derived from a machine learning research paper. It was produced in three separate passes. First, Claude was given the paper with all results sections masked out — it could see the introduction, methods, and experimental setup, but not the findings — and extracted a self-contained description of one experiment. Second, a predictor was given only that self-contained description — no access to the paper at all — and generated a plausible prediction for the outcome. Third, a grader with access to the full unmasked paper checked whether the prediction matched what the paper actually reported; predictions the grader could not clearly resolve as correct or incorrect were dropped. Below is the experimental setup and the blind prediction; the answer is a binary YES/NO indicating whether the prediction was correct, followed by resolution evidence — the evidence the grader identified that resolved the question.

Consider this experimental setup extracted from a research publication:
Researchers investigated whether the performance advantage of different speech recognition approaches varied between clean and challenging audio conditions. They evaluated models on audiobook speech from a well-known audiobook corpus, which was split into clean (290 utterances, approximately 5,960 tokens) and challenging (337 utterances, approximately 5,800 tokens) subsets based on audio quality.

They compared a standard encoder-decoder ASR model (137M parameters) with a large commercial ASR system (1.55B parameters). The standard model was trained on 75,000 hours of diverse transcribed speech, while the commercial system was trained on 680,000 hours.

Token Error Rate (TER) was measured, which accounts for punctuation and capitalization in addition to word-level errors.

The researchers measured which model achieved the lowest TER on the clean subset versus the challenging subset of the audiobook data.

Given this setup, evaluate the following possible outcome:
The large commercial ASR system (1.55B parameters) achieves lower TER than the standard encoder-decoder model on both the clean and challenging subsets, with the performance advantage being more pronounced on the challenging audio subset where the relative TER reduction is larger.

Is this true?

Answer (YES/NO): NO